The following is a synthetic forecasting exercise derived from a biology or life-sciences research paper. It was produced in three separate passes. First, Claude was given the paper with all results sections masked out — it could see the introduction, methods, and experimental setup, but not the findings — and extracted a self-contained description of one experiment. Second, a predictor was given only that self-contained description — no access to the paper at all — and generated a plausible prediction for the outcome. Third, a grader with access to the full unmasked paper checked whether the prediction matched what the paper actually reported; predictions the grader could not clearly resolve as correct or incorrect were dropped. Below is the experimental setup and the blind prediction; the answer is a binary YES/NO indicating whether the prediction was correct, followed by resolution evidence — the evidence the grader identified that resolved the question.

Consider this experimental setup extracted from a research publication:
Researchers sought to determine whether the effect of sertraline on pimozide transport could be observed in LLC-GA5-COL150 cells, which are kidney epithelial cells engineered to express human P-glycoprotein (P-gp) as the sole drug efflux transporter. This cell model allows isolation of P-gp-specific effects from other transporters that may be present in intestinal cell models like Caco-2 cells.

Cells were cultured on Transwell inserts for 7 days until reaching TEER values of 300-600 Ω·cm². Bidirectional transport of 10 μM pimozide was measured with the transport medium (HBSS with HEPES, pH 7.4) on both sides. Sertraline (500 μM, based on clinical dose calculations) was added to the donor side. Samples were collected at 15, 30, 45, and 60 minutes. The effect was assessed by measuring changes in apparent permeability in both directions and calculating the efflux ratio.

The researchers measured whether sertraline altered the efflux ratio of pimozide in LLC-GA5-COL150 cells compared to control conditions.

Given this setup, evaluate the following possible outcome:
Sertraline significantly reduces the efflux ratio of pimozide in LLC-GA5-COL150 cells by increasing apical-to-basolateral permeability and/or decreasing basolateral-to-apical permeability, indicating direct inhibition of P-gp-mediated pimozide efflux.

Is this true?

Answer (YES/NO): YES